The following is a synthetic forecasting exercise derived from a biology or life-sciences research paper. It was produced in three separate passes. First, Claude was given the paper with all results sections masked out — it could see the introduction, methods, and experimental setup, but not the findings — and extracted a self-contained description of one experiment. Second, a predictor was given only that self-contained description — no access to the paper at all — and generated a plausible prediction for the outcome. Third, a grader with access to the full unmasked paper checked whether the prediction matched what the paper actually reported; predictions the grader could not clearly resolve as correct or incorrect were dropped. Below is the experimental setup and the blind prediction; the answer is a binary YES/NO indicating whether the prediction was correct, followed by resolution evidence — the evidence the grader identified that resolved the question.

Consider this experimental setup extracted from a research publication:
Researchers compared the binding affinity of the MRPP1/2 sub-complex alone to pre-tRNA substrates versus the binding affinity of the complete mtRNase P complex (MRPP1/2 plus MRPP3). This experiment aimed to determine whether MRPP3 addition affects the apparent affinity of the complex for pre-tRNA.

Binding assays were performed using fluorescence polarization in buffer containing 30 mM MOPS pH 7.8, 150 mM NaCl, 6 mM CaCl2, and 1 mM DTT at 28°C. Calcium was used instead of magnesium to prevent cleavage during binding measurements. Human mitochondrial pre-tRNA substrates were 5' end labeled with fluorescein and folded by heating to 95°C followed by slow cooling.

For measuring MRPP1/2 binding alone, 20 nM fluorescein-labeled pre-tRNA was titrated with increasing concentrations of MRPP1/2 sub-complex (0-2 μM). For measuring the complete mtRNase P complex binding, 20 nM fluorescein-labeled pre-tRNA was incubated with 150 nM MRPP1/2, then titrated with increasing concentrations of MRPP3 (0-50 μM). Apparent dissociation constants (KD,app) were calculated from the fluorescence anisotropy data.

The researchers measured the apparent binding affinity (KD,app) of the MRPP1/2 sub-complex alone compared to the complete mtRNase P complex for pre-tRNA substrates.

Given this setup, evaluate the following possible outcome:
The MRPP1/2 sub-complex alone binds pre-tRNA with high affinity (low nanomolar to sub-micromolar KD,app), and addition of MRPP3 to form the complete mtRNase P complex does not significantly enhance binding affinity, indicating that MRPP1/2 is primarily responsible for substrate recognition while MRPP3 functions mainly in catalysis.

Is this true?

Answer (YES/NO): NO